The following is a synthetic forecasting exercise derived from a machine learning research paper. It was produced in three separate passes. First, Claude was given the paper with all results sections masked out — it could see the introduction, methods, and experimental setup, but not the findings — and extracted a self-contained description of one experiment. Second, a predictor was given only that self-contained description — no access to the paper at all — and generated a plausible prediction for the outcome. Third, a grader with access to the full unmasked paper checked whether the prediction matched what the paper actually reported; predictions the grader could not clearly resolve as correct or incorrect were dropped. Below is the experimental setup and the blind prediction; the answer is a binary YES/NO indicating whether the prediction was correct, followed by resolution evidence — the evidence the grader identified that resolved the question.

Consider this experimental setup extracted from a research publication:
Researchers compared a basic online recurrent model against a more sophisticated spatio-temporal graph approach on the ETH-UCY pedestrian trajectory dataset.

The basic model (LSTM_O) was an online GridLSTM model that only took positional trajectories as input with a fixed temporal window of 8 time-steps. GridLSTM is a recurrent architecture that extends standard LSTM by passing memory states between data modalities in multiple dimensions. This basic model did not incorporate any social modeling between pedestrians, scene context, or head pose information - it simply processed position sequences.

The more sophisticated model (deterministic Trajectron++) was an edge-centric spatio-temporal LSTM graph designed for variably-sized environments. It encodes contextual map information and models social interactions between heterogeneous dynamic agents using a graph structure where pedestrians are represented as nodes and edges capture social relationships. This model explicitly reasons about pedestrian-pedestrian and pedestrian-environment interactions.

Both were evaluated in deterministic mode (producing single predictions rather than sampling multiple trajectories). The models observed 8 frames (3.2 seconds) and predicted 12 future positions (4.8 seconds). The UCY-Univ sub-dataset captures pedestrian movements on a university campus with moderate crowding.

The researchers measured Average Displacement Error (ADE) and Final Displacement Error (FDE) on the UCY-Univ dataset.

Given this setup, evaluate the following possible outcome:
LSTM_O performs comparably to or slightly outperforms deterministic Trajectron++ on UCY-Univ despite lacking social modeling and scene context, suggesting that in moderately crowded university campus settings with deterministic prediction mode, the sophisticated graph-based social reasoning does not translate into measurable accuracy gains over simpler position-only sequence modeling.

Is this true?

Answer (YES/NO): NO